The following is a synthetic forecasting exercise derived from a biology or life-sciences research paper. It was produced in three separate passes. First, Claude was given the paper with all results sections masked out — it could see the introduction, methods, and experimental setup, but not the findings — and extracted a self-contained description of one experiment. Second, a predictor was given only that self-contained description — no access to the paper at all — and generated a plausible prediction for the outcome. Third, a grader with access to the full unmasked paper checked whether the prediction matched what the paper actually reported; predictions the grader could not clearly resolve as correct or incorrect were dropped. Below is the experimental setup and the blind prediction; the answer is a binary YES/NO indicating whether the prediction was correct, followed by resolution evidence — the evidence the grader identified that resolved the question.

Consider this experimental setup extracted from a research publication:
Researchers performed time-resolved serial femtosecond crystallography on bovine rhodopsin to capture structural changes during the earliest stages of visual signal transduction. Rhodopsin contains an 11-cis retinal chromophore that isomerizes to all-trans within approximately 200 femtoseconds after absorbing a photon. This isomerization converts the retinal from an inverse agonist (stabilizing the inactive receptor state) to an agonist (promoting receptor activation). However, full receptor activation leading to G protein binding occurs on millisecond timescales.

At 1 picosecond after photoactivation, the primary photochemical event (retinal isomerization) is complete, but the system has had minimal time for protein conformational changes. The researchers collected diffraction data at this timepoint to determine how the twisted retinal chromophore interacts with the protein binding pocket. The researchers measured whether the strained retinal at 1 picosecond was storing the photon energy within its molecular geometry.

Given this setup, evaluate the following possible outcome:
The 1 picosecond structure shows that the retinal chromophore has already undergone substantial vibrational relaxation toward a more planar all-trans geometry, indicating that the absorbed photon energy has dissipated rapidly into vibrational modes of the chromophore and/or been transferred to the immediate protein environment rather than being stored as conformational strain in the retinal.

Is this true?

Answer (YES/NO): NO